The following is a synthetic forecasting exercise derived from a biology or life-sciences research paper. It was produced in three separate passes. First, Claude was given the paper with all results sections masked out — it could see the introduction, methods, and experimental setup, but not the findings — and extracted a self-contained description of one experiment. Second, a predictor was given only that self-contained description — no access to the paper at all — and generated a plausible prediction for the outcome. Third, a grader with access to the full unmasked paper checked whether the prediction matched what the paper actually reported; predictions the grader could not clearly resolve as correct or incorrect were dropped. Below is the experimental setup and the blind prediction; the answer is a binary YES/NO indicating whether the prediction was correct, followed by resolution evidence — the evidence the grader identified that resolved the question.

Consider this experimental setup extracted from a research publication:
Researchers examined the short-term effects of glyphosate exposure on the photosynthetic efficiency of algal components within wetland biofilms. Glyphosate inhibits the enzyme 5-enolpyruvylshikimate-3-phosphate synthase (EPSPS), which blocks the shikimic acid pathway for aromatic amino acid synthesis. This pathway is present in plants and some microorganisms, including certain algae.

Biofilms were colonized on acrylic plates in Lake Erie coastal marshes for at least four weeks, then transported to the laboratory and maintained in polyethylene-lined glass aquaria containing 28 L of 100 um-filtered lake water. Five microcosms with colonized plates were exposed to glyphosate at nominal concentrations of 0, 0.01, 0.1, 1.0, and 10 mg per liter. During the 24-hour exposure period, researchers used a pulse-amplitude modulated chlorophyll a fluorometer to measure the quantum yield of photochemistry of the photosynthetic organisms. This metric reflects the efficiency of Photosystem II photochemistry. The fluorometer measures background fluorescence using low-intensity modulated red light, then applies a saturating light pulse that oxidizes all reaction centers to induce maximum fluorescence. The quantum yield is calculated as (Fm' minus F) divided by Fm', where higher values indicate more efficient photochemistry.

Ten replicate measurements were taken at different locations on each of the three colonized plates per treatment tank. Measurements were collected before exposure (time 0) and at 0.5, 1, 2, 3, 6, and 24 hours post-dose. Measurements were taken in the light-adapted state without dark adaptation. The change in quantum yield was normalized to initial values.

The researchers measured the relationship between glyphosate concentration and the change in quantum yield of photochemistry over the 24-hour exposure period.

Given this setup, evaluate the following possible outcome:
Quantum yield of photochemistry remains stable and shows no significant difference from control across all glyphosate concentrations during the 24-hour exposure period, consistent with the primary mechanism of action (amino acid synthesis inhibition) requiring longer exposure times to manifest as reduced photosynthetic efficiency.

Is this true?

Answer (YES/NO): YES